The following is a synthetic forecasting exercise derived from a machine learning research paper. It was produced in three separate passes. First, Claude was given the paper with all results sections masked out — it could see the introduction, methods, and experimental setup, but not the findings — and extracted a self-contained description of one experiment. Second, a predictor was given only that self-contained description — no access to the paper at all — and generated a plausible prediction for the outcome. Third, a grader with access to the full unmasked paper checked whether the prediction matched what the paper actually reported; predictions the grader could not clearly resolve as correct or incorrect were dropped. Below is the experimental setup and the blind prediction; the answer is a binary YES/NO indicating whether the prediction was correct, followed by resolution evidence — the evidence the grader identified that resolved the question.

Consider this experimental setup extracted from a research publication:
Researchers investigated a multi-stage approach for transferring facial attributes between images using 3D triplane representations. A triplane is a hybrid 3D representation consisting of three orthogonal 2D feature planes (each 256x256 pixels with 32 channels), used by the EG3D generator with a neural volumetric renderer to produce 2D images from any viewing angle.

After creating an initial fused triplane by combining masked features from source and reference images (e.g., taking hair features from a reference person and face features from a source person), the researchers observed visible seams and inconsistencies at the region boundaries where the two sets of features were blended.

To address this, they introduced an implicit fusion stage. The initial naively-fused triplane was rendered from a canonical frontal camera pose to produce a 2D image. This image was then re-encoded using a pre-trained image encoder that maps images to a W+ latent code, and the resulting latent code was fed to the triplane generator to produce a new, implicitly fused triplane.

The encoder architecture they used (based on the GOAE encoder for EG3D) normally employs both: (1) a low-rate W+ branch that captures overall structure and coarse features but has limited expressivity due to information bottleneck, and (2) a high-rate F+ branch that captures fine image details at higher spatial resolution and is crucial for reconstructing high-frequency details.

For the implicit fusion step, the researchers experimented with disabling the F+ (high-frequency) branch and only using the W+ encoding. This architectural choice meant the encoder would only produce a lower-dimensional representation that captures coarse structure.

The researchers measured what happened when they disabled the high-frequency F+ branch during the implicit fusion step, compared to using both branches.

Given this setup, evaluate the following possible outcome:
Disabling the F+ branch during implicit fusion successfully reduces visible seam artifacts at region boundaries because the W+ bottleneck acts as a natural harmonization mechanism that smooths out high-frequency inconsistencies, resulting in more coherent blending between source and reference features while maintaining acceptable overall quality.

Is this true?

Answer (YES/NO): NO